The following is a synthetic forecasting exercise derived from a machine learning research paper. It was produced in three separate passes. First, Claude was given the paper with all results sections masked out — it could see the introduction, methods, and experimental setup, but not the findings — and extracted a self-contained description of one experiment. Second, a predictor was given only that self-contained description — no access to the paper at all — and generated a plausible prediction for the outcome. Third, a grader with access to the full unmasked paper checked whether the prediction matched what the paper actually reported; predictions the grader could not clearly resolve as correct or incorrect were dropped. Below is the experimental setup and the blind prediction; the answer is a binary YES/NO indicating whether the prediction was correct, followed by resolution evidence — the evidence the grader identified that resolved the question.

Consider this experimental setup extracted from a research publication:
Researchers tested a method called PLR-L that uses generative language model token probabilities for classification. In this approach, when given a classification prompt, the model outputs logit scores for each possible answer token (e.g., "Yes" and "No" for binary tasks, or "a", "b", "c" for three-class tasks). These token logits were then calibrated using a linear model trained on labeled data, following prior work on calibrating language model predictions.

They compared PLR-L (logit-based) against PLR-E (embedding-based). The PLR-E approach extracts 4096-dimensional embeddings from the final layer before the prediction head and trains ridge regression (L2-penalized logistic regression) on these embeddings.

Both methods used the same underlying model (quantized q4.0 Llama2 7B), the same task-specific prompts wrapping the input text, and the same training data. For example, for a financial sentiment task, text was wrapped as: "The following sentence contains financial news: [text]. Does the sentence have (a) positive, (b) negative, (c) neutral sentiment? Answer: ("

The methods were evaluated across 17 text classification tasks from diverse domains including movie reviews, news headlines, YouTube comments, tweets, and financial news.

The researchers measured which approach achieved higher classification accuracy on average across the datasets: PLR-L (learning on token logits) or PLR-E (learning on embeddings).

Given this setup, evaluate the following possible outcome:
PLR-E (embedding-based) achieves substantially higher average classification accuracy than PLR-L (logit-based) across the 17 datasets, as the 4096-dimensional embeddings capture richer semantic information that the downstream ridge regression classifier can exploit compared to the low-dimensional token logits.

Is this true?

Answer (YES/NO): YES